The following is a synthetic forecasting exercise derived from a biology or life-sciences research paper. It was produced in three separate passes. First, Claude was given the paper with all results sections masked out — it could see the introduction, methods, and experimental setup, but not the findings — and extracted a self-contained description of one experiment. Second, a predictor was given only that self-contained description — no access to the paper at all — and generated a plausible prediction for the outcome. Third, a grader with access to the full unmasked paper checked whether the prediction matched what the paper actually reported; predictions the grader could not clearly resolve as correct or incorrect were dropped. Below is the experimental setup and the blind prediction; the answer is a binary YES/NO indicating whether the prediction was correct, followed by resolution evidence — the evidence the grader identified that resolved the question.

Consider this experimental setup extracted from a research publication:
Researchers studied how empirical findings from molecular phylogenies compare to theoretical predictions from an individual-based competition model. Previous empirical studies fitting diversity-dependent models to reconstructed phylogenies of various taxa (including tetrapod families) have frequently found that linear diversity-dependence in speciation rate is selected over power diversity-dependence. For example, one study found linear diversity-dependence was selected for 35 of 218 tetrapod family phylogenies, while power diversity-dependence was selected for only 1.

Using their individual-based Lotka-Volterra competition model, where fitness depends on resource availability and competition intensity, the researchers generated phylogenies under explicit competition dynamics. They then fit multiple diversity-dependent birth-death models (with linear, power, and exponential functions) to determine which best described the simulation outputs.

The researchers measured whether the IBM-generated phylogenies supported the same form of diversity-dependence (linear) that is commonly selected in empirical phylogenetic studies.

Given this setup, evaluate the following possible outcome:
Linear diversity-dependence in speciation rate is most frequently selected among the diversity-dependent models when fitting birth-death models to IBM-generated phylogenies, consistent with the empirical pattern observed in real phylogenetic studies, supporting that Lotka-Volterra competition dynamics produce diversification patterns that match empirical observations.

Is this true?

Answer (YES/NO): YES